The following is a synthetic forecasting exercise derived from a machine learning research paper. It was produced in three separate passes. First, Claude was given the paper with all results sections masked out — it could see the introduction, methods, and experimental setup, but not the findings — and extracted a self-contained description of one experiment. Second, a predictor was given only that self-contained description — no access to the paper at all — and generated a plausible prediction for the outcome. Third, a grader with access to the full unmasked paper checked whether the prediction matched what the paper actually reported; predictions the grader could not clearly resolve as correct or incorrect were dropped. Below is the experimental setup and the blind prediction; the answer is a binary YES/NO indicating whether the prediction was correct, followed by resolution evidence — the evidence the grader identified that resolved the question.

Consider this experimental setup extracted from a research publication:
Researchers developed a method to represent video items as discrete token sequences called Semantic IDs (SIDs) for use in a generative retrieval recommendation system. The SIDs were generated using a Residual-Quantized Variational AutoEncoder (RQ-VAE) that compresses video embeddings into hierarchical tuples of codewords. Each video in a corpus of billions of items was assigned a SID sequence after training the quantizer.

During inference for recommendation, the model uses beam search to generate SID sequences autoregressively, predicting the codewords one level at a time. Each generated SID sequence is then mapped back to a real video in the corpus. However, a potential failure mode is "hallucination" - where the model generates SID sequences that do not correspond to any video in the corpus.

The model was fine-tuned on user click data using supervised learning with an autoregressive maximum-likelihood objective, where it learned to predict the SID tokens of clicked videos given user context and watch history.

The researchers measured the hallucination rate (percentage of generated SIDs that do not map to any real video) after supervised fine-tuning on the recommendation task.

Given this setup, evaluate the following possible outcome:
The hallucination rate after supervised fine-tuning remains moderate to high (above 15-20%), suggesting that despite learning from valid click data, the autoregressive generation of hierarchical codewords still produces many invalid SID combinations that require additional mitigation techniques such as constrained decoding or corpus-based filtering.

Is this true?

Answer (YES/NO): NO